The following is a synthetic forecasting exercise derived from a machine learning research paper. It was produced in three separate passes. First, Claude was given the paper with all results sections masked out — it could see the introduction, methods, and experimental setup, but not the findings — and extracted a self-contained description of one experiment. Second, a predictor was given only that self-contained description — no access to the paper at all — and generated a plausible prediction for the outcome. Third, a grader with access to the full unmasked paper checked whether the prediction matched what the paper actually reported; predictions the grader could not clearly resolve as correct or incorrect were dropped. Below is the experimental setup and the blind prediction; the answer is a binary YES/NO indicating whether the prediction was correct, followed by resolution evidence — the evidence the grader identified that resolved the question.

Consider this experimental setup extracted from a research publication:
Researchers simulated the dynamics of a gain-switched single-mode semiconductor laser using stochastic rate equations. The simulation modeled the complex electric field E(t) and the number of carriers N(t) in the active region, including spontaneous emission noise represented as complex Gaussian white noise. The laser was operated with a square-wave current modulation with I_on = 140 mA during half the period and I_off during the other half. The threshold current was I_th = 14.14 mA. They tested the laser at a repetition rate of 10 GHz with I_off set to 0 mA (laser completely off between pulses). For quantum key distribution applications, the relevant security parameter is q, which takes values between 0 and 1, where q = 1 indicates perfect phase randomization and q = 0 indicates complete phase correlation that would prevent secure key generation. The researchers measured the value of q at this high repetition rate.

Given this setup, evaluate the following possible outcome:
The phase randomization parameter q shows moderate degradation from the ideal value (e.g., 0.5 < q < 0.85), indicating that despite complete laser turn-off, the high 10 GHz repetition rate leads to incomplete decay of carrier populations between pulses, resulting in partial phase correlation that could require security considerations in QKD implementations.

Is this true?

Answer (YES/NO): NO